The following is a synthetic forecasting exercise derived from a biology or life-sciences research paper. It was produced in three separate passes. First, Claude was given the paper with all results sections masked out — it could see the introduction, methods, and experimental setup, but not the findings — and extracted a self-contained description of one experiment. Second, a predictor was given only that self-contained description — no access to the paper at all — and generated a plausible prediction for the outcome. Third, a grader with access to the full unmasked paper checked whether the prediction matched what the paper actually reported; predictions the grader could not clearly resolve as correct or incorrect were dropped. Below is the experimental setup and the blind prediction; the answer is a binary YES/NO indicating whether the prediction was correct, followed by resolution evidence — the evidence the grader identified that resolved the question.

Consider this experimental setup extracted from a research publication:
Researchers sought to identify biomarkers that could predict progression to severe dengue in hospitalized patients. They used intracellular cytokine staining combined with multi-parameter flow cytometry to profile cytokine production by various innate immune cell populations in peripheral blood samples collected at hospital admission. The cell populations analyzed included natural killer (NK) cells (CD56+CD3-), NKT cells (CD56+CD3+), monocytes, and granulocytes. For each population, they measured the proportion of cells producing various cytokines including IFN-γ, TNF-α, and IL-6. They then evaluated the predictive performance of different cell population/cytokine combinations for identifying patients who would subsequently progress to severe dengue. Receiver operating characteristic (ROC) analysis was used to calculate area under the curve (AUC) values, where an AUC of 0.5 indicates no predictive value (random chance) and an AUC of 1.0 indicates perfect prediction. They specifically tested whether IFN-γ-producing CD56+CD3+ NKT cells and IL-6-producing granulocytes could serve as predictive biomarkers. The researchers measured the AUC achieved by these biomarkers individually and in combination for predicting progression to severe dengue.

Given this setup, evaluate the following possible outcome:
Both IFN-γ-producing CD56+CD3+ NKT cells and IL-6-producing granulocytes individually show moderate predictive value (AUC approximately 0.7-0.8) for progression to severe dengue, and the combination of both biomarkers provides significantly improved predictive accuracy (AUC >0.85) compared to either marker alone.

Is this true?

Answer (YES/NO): YES